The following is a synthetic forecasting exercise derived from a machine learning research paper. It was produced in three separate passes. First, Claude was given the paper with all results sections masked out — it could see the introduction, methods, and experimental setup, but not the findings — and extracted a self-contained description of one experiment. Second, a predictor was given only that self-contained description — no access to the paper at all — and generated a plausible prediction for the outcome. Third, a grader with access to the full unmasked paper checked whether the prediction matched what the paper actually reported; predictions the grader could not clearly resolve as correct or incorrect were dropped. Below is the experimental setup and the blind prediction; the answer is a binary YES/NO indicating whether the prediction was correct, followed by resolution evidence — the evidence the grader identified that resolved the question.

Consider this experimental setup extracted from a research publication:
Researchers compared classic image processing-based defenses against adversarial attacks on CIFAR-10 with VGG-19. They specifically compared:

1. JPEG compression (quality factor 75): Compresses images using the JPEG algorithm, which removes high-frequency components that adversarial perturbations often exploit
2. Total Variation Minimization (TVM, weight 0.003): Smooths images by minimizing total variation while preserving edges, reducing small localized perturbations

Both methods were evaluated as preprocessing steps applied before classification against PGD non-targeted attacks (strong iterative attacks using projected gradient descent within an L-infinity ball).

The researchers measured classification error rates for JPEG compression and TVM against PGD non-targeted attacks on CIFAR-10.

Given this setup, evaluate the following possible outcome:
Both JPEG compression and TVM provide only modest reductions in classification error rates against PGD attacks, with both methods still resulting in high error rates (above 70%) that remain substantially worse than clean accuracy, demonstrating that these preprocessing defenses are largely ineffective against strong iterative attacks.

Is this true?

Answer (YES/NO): NO